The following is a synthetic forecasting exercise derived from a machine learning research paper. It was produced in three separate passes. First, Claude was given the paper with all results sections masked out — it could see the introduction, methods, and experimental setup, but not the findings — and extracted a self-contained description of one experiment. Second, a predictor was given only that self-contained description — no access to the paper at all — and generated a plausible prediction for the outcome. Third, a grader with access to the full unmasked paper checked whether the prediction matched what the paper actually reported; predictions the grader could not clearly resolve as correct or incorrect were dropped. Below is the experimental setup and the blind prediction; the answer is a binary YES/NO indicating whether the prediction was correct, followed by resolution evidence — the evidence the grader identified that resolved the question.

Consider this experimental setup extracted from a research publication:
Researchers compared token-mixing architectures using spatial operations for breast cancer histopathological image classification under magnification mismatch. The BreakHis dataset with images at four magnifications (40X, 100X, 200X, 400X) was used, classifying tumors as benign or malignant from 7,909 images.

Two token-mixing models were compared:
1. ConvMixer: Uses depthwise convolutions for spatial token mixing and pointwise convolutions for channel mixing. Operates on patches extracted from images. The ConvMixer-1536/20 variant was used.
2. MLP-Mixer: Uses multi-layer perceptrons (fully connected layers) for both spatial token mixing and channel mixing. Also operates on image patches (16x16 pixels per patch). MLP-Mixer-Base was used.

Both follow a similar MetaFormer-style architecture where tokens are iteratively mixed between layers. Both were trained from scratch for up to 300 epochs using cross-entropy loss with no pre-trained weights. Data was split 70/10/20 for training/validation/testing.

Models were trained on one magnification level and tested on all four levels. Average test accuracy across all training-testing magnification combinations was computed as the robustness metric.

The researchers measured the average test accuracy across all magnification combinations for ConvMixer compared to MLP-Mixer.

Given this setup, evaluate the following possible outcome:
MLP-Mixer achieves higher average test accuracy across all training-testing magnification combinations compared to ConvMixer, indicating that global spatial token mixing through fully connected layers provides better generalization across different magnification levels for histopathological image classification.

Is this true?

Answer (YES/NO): NO